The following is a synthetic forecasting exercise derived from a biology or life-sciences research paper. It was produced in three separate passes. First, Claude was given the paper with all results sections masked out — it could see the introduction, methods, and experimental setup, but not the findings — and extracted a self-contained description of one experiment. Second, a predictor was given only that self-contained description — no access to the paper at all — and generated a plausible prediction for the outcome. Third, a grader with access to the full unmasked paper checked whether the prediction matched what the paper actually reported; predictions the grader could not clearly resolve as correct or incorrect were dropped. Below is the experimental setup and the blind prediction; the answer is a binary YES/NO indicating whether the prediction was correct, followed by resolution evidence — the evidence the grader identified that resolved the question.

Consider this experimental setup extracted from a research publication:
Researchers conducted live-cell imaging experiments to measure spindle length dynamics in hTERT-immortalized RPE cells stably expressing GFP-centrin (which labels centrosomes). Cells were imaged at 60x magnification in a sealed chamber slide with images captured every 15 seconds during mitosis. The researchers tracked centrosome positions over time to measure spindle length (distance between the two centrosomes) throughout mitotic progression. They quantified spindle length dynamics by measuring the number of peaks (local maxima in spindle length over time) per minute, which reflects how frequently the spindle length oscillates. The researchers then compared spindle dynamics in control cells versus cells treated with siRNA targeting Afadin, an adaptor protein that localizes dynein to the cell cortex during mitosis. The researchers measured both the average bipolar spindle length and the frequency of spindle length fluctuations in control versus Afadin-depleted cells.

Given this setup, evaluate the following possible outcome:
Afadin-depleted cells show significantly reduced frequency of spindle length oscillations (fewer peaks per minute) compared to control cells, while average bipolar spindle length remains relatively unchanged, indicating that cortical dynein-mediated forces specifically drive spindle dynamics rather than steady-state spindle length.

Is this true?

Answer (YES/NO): YES